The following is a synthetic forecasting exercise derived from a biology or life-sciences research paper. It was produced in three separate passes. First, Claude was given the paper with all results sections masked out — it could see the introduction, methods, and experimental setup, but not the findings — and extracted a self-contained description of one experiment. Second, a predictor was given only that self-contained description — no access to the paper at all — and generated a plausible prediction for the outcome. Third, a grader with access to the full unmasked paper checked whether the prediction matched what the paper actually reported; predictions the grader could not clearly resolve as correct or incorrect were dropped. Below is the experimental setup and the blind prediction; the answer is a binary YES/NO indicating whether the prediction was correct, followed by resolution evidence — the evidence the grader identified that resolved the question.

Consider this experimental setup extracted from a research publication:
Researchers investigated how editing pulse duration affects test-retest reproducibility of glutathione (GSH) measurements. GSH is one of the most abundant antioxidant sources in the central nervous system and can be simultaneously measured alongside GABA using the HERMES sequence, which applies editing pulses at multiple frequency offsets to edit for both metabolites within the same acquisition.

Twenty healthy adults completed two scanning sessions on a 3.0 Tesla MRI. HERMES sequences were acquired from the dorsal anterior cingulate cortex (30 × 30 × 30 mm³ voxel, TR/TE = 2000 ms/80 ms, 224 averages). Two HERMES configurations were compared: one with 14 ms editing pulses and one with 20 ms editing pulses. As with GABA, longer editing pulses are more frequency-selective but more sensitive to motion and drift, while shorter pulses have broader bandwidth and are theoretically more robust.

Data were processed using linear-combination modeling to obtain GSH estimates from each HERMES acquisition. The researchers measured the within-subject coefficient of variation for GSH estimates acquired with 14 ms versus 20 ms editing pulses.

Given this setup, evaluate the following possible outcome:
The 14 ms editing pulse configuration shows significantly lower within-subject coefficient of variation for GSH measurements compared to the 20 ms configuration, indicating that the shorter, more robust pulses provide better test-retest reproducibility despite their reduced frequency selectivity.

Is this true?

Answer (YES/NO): NO